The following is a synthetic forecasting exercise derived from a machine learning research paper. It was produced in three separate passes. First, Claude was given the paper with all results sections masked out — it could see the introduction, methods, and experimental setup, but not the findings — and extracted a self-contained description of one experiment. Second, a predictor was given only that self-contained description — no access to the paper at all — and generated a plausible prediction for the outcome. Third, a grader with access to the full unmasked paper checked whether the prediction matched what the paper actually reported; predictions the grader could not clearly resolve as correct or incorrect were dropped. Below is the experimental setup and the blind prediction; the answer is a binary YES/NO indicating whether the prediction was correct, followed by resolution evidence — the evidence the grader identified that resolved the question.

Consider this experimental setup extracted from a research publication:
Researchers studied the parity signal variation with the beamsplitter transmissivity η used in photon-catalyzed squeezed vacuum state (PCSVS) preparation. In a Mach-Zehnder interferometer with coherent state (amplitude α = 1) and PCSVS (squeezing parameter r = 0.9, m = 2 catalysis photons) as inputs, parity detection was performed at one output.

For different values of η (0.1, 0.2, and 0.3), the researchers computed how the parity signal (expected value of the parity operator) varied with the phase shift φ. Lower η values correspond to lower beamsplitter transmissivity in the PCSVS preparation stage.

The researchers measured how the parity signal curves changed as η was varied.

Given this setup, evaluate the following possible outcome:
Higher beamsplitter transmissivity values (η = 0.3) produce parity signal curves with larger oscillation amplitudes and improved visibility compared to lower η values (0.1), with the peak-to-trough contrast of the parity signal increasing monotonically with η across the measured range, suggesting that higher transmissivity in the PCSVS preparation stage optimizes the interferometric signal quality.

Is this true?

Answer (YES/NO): NO